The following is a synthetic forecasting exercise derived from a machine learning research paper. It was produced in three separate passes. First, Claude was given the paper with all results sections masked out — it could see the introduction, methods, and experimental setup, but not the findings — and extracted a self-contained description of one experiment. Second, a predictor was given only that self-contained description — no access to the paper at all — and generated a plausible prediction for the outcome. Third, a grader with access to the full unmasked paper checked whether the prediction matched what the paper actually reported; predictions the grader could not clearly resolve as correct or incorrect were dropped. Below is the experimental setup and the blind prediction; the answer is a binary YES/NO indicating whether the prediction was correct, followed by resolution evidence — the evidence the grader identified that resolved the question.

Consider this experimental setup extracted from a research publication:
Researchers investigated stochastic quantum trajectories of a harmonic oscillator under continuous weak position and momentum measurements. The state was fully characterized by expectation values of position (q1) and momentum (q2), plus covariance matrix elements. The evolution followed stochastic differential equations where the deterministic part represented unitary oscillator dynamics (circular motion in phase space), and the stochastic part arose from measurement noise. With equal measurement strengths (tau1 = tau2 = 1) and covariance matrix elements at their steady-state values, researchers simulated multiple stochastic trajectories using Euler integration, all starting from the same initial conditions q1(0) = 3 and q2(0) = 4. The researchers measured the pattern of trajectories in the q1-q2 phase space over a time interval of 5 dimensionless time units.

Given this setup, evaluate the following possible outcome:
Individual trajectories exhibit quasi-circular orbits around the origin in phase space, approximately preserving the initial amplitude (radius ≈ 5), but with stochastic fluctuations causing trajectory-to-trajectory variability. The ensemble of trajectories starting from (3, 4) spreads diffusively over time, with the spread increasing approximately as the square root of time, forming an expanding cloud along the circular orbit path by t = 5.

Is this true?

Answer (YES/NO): NO